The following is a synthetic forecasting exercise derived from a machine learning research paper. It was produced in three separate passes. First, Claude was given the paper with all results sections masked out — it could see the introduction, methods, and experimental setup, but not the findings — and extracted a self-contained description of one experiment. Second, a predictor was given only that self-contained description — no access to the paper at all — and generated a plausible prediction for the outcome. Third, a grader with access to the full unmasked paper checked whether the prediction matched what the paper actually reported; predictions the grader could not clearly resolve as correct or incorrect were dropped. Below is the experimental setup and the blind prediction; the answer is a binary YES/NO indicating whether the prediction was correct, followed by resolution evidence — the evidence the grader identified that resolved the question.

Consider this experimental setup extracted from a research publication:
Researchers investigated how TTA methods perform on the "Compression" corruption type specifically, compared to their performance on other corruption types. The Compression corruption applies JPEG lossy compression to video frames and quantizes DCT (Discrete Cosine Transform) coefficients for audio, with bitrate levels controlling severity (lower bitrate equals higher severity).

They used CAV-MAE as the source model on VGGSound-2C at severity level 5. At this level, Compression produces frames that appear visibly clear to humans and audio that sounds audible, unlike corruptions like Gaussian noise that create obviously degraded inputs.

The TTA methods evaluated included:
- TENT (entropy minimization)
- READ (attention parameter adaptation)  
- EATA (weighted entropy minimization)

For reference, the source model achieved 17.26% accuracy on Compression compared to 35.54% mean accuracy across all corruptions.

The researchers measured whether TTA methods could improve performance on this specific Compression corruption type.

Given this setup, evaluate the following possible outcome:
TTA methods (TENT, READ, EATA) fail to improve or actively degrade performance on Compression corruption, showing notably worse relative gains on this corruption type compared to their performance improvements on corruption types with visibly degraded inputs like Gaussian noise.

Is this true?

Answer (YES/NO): NO